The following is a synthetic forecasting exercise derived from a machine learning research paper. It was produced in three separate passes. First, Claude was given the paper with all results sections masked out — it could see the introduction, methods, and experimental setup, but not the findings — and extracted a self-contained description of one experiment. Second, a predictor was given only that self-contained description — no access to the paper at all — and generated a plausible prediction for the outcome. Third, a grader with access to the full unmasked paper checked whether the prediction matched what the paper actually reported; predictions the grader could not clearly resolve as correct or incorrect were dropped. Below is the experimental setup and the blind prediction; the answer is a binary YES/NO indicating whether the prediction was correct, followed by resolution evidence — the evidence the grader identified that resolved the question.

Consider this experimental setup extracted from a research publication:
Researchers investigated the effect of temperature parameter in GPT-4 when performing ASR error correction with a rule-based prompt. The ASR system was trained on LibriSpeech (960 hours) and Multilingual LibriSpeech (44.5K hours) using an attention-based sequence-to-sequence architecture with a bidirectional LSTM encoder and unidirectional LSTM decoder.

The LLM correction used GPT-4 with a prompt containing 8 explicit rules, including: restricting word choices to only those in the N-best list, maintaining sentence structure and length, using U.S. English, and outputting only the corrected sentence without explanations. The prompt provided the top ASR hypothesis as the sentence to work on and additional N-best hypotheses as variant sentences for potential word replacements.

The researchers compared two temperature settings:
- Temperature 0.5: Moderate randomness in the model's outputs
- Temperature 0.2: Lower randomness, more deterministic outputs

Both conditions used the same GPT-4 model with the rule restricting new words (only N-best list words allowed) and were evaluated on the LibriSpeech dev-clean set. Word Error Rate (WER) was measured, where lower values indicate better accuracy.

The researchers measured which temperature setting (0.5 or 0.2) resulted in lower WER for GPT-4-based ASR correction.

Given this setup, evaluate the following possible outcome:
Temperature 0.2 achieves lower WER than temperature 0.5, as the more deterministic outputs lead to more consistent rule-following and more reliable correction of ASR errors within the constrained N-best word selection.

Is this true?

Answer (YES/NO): YES